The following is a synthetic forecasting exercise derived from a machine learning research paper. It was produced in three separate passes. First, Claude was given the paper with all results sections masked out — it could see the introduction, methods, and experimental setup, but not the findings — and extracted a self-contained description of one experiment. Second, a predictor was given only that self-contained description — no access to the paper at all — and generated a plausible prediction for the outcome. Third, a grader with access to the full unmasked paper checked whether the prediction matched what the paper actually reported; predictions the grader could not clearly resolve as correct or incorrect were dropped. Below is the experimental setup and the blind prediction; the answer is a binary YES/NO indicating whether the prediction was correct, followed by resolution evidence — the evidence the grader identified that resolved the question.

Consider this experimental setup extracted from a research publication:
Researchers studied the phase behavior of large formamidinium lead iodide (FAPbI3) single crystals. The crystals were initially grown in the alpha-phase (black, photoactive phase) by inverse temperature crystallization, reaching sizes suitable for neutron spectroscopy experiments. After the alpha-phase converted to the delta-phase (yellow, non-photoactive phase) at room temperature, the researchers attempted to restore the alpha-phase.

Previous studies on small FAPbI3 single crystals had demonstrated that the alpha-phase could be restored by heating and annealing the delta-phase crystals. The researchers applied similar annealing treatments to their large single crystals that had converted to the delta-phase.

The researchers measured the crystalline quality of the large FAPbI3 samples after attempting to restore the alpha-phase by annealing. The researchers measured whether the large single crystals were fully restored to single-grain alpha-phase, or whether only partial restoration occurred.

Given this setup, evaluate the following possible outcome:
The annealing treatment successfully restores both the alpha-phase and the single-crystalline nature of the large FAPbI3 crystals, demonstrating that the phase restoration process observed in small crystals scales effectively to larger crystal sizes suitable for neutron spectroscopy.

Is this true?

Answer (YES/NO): NO